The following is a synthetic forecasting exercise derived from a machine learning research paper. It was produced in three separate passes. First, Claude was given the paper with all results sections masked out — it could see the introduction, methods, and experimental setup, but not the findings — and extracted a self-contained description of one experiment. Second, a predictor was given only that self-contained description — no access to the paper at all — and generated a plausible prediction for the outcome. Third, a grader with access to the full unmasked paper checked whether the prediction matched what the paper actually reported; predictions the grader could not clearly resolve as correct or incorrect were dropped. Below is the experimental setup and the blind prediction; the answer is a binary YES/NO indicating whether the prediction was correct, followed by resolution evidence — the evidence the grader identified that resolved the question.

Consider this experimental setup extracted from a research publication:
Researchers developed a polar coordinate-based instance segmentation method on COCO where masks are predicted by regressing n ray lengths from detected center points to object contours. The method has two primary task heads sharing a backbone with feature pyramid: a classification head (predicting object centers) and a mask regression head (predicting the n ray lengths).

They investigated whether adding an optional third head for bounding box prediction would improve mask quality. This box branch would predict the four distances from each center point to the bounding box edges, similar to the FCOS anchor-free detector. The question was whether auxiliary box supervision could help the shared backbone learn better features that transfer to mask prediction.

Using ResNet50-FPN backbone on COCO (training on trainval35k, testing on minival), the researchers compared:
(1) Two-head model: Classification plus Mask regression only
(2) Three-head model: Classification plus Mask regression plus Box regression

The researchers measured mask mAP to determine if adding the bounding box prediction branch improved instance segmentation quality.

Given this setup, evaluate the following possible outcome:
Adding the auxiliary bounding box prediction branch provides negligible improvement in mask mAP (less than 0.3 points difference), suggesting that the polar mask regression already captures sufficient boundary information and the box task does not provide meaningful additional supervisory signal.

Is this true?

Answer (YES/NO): YES